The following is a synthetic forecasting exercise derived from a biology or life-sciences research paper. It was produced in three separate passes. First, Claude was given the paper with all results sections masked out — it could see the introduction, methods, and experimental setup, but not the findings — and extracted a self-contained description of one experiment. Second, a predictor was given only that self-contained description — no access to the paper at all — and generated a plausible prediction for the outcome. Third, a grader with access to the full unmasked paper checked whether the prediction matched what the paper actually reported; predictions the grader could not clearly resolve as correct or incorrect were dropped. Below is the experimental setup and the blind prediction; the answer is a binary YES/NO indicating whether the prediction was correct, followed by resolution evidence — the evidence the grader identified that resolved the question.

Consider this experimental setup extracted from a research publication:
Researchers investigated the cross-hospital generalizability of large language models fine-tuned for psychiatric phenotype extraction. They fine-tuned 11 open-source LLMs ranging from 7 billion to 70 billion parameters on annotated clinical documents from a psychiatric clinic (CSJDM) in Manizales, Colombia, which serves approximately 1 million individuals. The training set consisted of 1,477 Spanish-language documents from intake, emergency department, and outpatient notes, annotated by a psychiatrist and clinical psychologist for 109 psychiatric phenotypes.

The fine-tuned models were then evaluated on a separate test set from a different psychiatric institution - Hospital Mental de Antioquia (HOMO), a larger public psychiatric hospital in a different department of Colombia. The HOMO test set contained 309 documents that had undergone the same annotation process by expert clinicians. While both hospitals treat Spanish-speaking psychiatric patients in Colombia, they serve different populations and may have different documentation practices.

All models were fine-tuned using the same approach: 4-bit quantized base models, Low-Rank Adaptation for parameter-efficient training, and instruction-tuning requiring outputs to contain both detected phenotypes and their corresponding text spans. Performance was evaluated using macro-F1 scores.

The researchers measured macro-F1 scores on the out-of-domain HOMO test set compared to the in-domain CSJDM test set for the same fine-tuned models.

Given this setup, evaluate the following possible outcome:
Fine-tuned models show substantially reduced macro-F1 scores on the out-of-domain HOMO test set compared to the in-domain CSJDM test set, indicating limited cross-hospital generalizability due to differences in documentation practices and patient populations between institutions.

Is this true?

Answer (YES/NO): NO